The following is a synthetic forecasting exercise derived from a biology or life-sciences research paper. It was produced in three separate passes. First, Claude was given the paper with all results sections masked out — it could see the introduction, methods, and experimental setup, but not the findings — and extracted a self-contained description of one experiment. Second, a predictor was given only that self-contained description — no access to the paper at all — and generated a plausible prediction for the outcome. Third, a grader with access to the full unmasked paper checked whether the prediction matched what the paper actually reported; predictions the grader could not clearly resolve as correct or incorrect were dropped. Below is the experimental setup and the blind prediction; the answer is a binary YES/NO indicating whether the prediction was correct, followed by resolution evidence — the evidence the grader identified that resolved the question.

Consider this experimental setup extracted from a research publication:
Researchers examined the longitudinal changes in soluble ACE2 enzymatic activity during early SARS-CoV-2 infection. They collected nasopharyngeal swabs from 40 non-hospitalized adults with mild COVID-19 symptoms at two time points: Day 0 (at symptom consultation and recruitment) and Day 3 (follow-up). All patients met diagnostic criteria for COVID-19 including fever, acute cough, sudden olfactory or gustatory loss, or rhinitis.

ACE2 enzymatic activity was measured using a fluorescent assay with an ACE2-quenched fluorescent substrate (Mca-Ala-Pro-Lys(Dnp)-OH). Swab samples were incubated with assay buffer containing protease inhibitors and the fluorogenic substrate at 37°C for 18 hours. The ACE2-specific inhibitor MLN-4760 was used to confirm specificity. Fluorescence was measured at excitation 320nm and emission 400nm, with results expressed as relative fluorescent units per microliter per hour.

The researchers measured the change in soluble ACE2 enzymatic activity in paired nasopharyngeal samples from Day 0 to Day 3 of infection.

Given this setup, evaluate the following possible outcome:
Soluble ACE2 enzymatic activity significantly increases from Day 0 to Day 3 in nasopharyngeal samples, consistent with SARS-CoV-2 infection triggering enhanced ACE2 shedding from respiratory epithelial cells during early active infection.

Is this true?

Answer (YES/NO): NO